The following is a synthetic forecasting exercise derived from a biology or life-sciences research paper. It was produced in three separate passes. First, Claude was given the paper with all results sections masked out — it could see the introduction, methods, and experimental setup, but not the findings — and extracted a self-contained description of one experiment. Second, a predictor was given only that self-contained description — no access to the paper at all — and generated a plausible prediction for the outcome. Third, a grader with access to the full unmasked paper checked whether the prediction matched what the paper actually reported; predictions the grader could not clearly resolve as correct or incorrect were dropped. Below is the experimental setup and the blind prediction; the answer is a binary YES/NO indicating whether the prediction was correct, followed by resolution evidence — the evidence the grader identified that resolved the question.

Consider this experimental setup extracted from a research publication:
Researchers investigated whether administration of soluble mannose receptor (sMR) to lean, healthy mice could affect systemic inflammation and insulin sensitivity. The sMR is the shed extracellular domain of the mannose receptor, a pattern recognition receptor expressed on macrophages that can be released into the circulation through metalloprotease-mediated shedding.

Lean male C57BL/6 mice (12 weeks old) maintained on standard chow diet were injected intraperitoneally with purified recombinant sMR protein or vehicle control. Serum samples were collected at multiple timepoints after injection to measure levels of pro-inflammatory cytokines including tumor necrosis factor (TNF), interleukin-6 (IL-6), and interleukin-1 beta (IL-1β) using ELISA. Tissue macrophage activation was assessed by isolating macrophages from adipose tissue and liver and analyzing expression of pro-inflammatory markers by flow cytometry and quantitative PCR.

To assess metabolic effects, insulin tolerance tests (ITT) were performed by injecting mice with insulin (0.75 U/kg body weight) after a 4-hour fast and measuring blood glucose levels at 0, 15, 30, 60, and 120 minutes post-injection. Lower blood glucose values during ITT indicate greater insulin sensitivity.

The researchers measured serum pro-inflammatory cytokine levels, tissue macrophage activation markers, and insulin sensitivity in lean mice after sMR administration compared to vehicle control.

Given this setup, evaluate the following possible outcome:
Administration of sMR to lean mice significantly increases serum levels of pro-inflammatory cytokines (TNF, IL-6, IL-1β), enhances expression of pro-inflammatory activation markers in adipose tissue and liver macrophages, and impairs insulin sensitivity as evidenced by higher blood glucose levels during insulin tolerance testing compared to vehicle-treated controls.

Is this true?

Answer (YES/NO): NO